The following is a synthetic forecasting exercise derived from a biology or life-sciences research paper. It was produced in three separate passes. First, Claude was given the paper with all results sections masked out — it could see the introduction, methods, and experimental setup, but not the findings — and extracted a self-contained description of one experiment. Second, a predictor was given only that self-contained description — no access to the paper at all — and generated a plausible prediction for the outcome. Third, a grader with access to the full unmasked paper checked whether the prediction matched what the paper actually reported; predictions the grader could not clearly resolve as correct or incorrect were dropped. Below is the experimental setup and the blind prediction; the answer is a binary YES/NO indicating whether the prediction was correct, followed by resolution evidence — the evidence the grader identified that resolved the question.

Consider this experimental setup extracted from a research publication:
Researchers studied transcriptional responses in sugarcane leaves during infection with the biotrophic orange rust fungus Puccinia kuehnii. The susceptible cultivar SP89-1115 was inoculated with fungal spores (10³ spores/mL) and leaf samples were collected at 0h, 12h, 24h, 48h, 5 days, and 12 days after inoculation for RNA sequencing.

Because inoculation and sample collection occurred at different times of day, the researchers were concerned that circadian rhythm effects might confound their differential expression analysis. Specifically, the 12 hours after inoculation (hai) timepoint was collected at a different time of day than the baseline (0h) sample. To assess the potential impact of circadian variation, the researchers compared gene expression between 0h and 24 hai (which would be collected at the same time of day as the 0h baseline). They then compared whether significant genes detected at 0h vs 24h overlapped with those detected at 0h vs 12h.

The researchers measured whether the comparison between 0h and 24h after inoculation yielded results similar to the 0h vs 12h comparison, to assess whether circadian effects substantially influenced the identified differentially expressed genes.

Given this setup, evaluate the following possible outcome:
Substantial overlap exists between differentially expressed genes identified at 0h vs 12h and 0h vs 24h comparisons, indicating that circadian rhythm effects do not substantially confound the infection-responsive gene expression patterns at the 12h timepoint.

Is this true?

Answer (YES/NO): YES